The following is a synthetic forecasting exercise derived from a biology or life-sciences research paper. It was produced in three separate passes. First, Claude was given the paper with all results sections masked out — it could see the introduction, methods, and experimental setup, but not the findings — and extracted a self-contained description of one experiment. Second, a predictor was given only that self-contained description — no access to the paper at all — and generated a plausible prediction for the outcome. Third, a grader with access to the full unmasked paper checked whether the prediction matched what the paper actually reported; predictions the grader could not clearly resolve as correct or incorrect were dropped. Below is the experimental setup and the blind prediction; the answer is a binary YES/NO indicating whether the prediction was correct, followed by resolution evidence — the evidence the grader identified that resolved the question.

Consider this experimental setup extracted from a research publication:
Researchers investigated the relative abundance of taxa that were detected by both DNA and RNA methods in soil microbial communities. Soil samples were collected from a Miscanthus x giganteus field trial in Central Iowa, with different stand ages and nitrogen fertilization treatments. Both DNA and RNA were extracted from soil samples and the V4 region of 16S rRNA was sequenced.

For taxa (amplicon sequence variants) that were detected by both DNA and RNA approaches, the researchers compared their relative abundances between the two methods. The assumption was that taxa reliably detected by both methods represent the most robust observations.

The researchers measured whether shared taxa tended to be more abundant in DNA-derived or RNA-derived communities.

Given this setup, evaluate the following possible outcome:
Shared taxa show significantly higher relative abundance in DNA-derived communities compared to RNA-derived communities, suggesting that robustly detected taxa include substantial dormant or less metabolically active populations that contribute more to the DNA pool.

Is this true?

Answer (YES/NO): NO